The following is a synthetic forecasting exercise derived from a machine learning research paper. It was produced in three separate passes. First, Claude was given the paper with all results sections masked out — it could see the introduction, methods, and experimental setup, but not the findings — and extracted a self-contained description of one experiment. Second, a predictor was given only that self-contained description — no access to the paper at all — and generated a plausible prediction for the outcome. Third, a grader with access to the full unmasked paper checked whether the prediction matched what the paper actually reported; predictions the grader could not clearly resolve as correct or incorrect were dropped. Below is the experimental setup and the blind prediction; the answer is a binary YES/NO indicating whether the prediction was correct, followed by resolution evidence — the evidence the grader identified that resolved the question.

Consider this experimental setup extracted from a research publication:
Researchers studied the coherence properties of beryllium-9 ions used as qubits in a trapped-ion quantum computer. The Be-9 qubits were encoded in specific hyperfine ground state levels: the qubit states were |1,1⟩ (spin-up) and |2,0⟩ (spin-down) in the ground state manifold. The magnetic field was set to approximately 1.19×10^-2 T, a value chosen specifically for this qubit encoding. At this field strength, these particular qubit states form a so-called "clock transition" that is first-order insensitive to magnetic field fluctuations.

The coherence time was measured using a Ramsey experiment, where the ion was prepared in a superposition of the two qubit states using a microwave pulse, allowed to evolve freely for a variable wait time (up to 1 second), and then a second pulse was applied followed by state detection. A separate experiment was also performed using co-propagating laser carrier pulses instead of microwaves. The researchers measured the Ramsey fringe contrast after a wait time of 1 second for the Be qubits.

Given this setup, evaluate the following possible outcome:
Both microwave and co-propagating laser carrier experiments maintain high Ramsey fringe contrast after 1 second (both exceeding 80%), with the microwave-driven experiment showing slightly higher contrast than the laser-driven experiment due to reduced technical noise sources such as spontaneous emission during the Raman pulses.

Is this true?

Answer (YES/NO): NO